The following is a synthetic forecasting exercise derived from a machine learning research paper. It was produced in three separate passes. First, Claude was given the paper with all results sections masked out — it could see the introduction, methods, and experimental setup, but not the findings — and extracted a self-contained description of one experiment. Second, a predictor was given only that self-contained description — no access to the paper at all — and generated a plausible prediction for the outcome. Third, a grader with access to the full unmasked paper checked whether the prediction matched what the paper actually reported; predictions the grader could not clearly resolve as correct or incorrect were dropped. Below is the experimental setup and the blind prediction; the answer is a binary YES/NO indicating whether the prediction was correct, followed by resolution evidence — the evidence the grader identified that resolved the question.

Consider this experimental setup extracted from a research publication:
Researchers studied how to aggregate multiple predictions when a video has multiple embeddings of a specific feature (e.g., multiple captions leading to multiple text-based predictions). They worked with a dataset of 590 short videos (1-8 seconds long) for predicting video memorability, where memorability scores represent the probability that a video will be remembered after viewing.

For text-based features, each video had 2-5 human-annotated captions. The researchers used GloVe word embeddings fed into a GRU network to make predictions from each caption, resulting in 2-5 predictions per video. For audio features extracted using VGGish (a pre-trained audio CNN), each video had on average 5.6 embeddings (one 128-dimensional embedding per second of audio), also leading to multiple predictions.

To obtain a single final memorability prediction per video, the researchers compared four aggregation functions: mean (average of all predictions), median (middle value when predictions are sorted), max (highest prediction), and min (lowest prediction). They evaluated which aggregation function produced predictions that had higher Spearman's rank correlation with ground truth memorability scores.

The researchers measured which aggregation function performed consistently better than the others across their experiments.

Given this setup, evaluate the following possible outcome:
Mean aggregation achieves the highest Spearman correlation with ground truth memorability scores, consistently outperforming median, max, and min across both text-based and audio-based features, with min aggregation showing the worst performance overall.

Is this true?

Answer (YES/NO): NO